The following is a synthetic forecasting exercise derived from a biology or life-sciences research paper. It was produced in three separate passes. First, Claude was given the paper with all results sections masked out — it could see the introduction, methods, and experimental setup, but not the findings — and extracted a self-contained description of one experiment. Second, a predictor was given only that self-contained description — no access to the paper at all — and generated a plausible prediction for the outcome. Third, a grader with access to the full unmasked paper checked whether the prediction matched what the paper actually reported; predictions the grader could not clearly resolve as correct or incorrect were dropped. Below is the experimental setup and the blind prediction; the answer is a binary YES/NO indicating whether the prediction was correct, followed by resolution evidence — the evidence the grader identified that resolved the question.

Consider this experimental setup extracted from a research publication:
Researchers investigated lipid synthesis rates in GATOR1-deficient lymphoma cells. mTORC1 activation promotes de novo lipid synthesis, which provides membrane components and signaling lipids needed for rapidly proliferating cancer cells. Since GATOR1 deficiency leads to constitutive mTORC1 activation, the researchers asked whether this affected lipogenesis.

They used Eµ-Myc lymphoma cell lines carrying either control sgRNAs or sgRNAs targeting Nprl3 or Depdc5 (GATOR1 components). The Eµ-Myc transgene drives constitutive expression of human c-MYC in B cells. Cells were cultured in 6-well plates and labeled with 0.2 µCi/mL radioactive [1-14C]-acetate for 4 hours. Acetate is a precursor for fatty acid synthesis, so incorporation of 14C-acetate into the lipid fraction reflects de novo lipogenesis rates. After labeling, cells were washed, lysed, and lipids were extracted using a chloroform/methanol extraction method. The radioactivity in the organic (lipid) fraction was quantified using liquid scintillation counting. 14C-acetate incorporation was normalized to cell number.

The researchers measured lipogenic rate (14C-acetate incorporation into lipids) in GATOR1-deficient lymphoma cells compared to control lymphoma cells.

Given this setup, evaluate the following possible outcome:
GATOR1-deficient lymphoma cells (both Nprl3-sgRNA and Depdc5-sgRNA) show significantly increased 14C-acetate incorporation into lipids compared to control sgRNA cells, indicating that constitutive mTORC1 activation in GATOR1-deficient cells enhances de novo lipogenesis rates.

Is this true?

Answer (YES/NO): NO